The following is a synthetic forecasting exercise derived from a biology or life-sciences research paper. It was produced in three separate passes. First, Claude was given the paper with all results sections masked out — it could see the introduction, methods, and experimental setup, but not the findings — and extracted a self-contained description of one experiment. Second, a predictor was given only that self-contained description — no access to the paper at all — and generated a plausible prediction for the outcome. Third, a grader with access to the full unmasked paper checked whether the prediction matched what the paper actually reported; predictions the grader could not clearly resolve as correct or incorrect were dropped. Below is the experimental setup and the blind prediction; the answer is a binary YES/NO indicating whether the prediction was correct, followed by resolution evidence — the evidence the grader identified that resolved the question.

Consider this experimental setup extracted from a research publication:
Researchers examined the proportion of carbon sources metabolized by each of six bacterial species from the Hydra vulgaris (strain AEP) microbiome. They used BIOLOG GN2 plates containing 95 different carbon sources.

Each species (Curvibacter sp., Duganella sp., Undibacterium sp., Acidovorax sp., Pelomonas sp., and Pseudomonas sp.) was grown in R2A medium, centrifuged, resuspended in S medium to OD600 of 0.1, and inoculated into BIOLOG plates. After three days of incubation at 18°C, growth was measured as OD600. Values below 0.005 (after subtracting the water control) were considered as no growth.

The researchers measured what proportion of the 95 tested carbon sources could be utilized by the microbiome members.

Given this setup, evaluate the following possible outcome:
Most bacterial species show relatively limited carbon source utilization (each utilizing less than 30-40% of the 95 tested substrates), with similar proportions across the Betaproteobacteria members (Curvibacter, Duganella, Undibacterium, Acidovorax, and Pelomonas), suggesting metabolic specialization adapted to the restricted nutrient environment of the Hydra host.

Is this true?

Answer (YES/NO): NO